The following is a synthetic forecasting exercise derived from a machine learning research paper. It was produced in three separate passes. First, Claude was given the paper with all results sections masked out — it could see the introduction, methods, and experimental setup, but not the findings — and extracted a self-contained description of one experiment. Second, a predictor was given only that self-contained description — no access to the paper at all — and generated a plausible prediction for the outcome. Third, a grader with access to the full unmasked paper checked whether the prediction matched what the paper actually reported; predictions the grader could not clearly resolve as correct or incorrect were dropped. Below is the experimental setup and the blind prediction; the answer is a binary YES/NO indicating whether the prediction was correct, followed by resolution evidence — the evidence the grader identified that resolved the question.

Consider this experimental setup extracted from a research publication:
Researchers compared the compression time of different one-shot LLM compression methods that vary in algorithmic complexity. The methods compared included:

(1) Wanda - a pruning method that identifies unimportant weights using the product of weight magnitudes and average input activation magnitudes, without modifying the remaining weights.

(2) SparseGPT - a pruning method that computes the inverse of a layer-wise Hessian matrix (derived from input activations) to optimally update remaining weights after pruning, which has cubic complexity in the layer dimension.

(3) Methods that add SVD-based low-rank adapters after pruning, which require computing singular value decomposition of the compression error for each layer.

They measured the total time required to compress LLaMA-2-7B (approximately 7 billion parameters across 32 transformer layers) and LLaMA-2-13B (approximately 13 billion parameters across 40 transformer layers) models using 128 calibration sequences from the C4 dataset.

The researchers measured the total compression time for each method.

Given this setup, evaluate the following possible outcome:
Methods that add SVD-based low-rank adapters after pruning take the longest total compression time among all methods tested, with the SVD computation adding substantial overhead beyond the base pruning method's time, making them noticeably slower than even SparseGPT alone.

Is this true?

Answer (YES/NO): NO